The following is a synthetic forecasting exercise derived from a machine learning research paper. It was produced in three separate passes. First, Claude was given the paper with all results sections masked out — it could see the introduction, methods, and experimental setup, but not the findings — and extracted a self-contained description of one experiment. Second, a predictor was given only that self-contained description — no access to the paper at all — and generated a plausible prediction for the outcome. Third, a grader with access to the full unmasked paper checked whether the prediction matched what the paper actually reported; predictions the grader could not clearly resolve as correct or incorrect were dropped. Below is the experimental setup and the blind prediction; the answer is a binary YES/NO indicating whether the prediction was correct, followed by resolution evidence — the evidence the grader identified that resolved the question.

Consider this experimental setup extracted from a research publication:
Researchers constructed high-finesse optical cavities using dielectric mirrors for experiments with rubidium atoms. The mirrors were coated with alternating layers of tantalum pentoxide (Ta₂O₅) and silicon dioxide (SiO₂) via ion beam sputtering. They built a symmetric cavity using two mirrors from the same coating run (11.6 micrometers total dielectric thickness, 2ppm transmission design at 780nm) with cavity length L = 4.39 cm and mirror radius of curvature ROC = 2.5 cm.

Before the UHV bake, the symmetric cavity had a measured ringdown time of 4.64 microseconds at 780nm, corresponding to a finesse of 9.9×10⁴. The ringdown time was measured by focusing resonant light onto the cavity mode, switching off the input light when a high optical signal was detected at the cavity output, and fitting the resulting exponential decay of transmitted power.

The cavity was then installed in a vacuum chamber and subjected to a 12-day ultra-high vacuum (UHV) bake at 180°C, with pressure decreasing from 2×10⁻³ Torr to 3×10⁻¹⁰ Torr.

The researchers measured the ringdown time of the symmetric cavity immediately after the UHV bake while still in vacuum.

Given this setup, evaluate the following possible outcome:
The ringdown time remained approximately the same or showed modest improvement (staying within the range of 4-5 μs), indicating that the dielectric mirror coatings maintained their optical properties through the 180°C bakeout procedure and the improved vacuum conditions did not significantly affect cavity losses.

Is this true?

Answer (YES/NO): NO